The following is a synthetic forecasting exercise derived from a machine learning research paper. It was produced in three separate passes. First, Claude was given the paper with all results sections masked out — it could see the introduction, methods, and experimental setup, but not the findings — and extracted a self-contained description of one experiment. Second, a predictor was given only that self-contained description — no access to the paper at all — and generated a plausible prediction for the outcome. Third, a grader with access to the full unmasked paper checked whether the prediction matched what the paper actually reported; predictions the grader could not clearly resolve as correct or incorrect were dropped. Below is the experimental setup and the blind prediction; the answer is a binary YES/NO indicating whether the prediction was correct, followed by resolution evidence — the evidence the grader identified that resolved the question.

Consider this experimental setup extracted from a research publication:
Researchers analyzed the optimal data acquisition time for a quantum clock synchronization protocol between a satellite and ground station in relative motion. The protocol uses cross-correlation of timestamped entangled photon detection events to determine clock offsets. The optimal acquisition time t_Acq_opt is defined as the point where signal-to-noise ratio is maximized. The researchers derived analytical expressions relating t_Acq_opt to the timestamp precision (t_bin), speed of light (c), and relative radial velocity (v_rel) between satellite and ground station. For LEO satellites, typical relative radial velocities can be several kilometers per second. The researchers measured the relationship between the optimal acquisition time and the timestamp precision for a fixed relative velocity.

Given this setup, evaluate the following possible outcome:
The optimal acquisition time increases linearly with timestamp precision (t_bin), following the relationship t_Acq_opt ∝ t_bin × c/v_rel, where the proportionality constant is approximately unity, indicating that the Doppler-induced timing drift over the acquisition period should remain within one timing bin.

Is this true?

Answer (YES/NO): YES